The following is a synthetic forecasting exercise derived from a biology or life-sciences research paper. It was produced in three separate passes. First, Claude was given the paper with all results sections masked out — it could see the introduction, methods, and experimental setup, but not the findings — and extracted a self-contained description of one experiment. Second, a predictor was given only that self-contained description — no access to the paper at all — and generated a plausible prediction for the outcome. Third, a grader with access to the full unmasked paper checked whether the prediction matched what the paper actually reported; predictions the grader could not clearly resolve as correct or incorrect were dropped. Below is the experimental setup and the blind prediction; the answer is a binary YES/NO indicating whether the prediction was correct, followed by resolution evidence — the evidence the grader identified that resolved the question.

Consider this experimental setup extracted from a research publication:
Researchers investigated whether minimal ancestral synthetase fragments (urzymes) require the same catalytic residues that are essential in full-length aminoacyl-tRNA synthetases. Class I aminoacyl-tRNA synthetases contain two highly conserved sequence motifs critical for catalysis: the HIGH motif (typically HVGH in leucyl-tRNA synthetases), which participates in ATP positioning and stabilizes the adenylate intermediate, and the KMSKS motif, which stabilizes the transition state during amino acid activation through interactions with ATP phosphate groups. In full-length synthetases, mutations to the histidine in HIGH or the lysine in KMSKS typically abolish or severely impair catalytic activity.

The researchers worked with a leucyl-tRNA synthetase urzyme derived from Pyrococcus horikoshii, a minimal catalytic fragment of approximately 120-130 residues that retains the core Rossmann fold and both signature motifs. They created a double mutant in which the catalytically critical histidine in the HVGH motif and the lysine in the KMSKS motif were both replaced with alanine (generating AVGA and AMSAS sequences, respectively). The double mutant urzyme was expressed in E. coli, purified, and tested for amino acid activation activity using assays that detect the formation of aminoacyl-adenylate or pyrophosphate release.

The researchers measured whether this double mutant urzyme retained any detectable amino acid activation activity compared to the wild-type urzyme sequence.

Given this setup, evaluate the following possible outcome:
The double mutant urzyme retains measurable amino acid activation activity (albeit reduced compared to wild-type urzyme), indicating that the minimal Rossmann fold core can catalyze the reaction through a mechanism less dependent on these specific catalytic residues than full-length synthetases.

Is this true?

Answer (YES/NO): YES